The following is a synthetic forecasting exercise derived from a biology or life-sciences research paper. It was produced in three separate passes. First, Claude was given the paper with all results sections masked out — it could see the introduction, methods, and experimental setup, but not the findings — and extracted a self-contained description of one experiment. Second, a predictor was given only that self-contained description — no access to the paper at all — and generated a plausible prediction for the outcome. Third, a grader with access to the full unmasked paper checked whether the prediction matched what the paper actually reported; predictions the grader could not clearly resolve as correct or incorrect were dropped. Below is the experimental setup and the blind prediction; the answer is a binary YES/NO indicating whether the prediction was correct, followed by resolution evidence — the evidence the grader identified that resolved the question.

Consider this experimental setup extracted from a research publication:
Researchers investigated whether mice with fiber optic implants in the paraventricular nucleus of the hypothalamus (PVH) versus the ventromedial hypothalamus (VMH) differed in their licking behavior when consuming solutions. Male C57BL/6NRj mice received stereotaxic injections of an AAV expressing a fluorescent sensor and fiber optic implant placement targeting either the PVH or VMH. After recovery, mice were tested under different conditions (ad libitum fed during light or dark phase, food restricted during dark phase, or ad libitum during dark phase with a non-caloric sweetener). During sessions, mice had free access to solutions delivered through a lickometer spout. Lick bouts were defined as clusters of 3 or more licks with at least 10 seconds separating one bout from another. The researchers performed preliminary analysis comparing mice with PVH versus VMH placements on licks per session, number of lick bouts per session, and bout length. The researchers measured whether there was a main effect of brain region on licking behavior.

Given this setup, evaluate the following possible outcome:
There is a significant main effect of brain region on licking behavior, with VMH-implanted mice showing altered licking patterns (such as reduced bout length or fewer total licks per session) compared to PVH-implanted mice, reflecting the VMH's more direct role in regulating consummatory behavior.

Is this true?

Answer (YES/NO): NO